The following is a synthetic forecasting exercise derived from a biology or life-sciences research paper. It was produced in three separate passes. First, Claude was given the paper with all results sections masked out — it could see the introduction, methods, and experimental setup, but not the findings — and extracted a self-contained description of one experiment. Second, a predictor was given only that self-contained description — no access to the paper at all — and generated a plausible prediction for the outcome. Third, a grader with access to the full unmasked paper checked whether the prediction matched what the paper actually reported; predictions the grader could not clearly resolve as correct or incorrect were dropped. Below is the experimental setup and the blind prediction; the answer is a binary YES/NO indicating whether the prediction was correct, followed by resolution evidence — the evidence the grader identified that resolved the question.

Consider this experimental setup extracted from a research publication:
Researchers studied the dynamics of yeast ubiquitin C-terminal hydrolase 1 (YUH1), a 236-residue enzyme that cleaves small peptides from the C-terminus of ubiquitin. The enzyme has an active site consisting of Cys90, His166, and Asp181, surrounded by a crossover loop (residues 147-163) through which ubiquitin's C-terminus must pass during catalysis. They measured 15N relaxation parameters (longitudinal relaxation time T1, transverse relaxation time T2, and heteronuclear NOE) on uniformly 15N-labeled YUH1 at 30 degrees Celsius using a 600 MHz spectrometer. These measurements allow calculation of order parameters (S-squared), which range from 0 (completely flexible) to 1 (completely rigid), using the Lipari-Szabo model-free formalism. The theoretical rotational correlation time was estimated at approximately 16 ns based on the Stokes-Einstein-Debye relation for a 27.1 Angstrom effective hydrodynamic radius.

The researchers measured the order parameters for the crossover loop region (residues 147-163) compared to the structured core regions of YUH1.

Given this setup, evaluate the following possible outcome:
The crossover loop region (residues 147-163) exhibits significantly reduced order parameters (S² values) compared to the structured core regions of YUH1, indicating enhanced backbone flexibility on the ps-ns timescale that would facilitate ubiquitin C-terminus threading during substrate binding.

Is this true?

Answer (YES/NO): YES